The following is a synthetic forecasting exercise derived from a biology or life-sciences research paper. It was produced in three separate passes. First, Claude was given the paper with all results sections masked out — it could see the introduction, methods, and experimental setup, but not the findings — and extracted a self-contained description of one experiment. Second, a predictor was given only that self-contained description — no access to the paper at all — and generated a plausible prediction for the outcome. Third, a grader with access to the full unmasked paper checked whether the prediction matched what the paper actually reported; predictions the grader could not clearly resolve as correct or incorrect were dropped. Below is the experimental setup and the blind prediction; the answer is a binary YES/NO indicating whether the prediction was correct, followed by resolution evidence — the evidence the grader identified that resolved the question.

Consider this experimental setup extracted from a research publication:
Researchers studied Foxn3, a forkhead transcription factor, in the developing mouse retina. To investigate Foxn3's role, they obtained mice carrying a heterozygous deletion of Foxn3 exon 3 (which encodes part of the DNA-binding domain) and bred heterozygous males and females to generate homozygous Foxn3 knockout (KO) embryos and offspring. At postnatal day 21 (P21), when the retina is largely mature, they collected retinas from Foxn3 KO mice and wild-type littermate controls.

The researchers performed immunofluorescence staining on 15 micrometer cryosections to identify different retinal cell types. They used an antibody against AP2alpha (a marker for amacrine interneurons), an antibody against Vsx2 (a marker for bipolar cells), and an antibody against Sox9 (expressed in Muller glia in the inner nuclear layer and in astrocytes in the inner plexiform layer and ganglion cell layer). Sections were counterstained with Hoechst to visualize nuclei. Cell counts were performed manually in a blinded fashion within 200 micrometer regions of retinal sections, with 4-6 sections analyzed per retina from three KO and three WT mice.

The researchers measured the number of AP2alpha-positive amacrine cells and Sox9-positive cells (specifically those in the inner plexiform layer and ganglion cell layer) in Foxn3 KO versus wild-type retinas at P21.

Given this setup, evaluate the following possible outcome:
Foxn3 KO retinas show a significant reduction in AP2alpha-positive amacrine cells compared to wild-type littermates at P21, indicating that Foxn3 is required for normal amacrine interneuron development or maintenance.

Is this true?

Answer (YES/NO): NO